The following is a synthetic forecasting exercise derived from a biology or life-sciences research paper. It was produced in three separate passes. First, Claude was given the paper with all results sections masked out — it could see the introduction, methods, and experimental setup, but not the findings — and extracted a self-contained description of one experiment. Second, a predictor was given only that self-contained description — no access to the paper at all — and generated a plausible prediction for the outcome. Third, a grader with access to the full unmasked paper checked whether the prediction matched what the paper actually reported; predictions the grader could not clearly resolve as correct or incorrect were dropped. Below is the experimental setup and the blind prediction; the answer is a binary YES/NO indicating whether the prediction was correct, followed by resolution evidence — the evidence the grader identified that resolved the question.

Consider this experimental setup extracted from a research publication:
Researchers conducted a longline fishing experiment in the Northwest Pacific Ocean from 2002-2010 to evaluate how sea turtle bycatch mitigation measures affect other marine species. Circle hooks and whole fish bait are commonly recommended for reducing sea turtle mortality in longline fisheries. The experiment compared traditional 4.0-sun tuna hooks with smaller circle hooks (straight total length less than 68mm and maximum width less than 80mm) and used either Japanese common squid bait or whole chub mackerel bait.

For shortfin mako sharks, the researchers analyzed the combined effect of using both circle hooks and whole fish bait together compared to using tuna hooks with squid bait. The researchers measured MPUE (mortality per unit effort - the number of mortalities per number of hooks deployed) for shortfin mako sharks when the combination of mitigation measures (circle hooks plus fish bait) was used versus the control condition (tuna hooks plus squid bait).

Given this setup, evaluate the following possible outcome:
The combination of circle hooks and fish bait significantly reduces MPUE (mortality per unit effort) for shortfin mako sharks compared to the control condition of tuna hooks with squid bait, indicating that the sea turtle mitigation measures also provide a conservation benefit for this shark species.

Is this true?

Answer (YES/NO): NO